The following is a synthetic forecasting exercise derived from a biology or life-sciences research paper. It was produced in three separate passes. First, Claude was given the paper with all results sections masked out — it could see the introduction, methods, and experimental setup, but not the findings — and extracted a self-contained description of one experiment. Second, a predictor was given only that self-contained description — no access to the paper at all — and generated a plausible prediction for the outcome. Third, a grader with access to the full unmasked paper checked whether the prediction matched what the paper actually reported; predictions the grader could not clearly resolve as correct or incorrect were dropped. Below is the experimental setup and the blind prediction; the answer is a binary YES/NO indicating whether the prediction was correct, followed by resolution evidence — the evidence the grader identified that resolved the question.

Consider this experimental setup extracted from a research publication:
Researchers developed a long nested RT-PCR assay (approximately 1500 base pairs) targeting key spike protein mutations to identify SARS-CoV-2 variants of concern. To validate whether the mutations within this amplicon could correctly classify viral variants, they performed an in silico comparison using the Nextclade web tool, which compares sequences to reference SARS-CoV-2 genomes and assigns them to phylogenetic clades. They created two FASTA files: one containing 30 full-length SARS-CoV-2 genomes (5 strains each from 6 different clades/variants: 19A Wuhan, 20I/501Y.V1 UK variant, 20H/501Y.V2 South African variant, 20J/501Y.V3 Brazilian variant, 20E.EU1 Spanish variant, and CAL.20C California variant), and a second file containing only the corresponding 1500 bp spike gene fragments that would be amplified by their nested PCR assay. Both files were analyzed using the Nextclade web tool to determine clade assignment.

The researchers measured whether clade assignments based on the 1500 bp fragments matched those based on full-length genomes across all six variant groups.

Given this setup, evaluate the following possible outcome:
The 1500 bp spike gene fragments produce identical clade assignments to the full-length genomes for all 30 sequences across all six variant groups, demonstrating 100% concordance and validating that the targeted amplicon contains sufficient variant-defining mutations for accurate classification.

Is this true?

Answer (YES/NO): NO